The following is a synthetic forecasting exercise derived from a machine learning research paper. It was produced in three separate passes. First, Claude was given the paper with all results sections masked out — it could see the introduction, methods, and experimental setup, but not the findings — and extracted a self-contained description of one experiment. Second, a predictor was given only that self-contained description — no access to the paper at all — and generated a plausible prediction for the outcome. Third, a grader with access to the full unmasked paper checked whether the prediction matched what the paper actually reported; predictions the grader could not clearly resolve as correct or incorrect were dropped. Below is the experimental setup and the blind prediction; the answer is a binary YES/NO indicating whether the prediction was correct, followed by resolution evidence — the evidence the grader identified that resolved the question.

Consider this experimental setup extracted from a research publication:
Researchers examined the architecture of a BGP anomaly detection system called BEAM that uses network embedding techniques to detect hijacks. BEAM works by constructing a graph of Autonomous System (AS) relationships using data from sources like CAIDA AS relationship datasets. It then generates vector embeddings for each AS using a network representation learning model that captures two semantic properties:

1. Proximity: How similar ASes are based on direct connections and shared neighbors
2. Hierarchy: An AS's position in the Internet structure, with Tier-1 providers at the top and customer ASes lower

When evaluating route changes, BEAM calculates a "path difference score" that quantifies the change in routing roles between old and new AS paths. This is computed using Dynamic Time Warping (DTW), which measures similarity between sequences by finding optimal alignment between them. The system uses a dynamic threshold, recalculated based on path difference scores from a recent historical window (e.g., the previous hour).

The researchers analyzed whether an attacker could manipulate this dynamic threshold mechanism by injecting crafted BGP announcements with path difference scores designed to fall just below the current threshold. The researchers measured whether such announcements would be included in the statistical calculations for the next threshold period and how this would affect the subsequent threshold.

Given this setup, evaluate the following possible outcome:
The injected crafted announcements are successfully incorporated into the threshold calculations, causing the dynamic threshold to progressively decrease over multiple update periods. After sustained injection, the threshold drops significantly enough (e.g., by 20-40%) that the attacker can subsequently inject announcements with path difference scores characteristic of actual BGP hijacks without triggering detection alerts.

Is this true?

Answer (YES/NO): NO